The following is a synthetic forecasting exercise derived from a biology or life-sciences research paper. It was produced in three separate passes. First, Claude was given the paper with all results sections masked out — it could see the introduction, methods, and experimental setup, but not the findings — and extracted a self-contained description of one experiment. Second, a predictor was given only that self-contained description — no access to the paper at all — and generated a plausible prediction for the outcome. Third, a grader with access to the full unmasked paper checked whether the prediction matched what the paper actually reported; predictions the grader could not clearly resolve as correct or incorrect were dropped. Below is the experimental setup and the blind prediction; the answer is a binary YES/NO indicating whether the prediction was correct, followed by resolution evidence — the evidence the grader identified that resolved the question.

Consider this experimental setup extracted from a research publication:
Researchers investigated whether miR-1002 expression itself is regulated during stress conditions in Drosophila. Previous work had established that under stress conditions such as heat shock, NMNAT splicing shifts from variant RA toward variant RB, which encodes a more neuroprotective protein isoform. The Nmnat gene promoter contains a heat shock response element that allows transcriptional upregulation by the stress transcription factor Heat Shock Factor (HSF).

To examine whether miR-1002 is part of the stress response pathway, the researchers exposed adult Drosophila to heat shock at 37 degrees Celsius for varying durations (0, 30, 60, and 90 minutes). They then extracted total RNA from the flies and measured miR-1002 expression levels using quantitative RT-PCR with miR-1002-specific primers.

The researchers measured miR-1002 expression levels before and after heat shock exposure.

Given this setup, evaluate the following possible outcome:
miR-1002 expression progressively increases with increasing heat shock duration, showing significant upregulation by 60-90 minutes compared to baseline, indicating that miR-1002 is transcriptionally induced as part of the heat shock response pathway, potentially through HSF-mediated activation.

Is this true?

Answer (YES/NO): NO